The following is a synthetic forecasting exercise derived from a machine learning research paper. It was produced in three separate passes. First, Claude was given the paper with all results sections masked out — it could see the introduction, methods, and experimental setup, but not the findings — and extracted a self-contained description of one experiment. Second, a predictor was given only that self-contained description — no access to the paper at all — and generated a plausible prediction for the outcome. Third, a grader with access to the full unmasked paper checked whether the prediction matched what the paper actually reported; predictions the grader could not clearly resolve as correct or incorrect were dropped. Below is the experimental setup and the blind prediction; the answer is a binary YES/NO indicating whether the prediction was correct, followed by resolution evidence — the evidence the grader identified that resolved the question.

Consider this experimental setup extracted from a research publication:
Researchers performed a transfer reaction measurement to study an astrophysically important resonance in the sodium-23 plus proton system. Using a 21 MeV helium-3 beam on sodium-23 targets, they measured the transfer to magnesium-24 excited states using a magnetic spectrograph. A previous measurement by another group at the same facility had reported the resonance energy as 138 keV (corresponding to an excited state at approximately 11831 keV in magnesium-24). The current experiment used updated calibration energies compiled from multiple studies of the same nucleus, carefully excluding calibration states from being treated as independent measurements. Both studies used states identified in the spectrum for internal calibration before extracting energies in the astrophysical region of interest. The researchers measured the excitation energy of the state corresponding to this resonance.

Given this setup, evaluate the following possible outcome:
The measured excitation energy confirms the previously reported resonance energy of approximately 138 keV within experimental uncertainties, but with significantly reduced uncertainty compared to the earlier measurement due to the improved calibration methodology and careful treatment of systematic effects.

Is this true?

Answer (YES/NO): NO